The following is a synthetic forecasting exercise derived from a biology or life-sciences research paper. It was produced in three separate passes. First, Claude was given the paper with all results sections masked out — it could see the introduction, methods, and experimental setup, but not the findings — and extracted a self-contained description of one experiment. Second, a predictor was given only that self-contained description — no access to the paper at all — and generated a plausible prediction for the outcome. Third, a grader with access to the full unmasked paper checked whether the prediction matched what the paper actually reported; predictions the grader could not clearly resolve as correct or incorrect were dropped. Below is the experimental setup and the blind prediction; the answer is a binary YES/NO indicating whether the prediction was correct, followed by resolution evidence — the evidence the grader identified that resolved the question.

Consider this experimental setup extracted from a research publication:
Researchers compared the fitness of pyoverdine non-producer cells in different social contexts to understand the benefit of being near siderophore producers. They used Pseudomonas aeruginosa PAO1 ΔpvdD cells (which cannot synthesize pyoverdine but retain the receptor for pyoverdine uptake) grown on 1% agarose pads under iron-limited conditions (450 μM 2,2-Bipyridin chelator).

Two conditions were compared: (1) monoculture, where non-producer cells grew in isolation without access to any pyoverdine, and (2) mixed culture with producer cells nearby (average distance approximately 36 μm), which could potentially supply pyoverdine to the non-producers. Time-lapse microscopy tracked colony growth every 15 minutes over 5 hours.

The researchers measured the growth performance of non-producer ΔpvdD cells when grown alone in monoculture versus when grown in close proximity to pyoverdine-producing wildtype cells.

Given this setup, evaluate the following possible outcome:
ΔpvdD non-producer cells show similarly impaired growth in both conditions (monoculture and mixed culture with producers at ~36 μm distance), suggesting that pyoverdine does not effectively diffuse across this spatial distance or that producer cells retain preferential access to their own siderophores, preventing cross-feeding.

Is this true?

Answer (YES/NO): NO